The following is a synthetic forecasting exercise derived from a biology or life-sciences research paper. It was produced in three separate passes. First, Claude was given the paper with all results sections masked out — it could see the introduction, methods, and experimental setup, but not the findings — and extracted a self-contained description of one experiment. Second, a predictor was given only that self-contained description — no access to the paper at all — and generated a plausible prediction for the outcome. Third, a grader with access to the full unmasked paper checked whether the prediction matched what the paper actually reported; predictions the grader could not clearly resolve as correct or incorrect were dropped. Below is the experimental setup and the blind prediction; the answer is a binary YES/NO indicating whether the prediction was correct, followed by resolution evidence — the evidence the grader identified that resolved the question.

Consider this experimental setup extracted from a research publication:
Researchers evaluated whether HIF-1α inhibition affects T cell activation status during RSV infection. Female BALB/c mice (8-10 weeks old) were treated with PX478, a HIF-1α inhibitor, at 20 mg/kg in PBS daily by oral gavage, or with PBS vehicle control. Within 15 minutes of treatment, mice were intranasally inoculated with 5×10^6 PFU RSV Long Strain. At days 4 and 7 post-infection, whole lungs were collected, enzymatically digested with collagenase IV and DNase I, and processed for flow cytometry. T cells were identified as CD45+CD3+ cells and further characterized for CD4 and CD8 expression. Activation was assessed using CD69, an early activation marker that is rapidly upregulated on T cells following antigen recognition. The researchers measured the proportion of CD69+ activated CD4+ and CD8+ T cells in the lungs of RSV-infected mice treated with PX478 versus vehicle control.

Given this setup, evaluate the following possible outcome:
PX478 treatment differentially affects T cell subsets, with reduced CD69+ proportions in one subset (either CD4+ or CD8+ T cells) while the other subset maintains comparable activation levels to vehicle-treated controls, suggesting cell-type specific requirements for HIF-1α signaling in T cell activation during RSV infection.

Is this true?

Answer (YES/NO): NO